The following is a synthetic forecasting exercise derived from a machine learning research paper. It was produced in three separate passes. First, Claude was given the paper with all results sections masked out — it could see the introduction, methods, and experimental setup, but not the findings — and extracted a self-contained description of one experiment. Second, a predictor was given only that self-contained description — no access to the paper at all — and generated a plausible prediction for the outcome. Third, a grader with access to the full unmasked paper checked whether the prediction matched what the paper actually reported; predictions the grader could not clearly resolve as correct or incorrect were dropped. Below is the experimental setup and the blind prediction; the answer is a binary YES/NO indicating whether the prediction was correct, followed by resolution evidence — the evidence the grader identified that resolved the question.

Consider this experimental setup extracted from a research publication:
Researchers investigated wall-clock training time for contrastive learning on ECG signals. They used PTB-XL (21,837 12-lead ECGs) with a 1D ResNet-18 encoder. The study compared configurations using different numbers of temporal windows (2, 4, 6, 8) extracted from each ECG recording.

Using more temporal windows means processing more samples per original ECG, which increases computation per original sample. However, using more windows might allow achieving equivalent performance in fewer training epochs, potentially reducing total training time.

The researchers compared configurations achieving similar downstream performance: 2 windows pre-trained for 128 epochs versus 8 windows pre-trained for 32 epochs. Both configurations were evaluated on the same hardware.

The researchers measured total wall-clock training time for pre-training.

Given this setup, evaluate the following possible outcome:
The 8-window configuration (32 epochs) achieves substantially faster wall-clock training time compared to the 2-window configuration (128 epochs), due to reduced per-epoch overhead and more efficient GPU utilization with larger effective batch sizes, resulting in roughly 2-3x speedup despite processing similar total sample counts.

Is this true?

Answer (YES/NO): NO